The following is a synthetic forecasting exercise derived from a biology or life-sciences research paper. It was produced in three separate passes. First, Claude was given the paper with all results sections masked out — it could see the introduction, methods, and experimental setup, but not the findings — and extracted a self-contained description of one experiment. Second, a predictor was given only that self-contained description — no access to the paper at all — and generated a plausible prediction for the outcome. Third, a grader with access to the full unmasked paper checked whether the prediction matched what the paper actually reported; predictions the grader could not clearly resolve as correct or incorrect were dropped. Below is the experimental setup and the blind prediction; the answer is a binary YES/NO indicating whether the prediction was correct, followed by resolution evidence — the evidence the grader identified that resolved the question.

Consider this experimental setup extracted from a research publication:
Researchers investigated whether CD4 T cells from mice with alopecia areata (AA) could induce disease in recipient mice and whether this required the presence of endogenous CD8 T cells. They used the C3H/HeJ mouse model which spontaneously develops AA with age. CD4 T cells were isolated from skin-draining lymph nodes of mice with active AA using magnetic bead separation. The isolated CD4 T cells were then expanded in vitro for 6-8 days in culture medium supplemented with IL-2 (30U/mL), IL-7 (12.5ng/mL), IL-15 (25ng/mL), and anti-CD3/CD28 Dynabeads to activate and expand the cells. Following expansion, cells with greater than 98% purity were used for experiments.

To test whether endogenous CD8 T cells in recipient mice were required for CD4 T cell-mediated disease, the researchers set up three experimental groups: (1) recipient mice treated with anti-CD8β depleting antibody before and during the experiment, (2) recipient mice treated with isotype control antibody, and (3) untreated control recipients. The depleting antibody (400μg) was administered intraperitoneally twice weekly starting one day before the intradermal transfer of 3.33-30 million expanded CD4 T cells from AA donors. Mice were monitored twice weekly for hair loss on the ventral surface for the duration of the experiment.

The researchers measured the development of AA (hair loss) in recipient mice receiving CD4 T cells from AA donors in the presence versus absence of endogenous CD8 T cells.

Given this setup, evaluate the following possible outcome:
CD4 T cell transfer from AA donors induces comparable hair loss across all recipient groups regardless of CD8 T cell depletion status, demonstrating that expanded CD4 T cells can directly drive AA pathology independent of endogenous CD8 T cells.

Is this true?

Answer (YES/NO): NO